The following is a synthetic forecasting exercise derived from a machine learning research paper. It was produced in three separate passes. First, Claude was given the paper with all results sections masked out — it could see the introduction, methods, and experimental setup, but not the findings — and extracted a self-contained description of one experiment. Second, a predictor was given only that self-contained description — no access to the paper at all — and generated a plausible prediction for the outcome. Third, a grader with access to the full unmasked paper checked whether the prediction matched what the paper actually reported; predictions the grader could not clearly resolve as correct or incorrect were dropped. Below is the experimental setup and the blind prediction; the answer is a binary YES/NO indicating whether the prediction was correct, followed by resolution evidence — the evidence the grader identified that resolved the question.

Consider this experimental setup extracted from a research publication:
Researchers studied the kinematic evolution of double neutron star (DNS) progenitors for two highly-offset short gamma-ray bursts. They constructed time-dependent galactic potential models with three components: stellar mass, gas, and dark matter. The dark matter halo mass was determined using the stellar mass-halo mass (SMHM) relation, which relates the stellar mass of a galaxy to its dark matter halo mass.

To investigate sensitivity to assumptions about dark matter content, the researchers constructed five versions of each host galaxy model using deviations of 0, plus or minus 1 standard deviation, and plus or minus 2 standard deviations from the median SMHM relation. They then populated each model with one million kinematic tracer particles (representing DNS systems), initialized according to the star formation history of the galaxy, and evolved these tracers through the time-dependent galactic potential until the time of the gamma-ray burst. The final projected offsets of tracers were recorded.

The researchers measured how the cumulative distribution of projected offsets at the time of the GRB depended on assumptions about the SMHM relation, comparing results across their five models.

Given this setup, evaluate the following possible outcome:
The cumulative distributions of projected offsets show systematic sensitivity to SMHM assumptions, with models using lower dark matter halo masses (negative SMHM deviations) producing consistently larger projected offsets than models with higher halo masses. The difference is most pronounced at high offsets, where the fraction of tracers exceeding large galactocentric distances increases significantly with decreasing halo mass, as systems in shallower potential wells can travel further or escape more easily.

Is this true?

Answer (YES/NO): YES